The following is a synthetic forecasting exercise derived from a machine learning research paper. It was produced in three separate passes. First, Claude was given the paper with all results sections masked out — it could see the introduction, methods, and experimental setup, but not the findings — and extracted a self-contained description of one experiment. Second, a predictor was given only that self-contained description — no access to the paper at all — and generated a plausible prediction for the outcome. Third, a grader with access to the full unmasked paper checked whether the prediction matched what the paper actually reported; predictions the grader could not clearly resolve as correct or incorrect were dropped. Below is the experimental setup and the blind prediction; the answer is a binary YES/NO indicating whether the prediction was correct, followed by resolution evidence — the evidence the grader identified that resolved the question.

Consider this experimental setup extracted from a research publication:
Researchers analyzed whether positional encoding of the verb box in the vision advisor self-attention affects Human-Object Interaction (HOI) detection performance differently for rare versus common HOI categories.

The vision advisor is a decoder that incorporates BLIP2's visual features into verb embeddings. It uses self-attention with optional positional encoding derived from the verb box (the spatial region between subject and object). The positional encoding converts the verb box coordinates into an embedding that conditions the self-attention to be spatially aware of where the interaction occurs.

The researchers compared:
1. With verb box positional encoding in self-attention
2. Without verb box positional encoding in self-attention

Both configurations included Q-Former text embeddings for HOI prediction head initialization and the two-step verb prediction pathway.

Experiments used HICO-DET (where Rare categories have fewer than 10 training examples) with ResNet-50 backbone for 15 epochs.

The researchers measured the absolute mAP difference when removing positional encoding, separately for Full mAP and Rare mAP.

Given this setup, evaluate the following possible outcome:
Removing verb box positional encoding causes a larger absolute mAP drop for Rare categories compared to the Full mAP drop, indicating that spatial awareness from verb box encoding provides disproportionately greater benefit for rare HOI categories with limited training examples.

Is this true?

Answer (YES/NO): YES